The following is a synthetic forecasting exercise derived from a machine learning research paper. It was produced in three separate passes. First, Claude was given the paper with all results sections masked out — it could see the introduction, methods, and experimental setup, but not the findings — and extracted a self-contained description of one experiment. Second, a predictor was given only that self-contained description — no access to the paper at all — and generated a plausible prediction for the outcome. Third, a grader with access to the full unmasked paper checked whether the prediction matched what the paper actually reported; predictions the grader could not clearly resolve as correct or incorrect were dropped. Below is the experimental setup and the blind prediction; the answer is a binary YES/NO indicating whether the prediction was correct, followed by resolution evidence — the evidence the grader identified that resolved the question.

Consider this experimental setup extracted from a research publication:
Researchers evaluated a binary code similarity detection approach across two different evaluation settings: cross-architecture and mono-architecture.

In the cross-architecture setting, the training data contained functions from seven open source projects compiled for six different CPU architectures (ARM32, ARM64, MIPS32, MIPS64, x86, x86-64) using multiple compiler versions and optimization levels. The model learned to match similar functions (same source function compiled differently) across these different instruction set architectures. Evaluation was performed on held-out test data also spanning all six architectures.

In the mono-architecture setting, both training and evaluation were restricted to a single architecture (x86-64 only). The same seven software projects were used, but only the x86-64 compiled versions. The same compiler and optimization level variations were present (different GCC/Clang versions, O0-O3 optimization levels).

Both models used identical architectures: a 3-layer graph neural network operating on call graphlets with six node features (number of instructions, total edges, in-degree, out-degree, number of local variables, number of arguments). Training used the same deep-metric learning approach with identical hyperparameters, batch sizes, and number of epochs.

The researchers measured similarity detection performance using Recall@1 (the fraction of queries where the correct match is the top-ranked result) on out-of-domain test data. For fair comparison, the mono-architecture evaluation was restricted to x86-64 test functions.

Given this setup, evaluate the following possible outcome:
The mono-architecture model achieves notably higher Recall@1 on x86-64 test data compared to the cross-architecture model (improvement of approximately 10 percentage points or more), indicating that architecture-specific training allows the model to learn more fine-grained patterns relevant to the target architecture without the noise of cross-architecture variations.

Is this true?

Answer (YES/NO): NO